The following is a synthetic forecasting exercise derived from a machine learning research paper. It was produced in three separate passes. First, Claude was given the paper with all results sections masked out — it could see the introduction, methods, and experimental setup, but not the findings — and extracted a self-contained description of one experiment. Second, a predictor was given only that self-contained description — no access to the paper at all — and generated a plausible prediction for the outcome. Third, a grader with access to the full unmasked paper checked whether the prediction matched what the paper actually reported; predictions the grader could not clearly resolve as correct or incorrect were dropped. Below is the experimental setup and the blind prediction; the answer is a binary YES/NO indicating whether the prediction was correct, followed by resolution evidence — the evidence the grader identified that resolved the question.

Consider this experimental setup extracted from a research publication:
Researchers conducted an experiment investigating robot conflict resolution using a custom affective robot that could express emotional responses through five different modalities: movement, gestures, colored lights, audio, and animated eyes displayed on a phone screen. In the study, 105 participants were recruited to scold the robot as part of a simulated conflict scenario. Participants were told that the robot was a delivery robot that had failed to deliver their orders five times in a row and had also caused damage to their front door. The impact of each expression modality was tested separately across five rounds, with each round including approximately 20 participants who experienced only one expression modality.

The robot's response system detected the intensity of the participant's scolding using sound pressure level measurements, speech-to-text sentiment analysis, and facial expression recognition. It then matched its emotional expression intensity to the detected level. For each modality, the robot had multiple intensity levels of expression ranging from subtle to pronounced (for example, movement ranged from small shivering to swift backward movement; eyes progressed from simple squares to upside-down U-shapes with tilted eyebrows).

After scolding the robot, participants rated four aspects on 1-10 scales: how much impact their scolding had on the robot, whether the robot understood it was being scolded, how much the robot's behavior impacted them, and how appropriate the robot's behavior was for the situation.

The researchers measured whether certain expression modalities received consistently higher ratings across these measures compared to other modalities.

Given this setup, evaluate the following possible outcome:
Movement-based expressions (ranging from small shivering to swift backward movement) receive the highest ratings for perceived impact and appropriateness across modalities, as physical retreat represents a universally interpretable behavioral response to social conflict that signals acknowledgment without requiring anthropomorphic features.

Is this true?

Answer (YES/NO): NO